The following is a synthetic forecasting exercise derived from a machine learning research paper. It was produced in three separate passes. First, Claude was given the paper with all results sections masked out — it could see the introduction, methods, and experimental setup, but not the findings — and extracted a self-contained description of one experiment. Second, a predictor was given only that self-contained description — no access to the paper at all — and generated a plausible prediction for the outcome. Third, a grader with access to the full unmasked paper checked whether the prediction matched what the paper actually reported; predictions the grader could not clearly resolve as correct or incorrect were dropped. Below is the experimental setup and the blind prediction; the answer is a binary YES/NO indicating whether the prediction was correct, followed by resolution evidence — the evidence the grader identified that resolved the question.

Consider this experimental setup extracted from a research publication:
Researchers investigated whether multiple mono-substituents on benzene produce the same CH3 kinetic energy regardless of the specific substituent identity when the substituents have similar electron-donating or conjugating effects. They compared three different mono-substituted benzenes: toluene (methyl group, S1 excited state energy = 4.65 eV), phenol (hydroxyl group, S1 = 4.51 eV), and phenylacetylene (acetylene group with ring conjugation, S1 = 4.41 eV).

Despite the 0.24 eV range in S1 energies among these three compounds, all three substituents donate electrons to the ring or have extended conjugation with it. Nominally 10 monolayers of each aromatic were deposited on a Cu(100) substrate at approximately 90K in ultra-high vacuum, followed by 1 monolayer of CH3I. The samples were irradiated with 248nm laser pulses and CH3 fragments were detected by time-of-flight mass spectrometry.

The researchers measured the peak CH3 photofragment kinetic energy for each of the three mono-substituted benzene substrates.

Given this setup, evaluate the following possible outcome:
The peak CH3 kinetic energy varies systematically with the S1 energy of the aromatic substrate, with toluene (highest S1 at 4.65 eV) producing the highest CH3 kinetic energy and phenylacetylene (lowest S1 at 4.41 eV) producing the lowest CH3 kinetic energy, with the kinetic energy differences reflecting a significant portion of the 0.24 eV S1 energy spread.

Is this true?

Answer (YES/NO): NO